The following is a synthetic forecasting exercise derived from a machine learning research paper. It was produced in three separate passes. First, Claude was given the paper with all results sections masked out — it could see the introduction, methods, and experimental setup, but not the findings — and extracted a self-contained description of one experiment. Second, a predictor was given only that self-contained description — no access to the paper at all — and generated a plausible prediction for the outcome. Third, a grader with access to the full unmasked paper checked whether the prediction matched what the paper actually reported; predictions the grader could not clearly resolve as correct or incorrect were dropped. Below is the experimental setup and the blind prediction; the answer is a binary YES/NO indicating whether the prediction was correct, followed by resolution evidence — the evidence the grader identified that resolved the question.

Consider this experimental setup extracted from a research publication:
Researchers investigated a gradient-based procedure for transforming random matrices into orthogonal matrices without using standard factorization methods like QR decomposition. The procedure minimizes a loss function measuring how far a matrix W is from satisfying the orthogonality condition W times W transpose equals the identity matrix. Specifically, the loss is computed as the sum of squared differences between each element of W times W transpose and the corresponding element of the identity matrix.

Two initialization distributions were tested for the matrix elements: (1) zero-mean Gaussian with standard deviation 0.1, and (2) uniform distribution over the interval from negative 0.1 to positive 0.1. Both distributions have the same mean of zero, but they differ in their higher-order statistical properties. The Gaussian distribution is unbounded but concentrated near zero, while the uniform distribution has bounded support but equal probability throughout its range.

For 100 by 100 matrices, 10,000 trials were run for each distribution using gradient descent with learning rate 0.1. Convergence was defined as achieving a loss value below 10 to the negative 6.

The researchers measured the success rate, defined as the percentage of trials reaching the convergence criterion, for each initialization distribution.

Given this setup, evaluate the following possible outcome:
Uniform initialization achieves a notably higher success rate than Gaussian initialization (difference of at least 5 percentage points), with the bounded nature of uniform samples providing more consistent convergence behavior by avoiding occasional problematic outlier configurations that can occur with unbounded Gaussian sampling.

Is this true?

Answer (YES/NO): NO